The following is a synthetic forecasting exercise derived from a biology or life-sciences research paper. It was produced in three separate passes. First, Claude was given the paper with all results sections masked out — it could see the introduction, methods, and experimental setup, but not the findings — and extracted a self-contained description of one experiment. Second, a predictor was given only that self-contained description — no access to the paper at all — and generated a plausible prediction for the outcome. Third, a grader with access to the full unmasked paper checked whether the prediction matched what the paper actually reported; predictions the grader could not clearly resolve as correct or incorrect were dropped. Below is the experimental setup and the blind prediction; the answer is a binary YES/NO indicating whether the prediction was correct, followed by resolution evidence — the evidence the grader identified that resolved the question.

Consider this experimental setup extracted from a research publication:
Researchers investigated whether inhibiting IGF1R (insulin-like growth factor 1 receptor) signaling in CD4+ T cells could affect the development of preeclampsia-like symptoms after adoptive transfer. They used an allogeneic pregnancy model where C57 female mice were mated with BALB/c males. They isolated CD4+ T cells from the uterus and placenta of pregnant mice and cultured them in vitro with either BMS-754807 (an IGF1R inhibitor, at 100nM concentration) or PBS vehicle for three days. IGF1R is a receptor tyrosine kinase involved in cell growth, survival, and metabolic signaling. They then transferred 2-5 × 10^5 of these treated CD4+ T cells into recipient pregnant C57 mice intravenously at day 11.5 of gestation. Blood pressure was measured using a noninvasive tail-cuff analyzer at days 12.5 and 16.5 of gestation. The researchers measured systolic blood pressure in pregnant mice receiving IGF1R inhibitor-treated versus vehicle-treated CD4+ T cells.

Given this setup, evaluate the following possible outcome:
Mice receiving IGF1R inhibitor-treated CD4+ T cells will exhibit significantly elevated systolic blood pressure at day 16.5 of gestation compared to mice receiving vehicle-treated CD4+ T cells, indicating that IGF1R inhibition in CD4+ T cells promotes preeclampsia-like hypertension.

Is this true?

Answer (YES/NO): NO